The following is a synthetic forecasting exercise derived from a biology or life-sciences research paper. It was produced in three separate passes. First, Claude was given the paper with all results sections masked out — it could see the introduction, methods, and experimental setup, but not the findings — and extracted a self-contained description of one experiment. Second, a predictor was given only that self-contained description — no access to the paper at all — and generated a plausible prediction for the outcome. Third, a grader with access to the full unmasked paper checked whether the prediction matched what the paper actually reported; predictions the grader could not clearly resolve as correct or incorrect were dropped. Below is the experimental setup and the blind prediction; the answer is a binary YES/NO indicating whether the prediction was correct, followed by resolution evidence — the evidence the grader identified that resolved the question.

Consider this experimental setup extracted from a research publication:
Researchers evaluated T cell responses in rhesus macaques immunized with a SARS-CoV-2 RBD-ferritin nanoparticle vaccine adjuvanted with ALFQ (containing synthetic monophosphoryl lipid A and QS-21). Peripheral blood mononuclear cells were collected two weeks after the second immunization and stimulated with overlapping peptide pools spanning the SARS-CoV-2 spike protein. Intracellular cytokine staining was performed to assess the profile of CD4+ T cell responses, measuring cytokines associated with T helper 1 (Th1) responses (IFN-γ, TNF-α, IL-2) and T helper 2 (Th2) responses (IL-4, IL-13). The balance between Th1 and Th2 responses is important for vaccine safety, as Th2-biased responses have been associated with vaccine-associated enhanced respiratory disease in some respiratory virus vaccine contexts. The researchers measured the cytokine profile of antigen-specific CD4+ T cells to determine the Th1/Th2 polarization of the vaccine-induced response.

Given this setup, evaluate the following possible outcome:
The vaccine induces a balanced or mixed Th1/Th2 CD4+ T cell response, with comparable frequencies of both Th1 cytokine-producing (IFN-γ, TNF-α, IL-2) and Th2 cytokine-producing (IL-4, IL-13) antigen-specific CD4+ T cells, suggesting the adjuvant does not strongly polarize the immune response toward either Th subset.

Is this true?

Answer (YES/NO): NO